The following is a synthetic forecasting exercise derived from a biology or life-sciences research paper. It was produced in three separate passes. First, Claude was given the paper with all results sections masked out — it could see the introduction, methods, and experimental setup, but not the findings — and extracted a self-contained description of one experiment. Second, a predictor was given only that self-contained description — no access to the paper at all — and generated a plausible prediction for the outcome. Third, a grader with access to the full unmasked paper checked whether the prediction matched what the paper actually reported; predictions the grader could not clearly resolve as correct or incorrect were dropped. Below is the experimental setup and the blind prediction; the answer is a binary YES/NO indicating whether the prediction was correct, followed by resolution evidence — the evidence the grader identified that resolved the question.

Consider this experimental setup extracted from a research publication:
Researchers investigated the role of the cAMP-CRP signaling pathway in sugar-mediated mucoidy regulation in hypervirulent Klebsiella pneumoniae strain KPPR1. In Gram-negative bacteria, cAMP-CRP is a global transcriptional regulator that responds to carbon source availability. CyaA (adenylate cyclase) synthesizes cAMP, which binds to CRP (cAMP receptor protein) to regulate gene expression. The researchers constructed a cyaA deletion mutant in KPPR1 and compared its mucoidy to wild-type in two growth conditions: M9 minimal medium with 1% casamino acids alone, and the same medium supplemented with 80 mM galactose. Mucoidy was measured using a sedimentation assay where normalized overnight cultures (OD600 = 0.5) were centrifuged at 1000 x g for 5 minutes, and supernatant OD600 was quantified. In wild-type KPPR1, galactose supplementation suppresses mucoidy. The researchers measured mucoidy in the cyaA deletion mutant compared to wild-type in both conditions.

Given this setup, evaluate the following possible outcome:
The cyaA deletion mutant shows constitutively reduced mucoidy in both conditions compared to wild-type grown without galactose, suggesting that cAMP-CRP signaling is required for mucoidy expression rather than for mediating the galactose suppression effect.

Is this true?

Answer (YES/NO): NO